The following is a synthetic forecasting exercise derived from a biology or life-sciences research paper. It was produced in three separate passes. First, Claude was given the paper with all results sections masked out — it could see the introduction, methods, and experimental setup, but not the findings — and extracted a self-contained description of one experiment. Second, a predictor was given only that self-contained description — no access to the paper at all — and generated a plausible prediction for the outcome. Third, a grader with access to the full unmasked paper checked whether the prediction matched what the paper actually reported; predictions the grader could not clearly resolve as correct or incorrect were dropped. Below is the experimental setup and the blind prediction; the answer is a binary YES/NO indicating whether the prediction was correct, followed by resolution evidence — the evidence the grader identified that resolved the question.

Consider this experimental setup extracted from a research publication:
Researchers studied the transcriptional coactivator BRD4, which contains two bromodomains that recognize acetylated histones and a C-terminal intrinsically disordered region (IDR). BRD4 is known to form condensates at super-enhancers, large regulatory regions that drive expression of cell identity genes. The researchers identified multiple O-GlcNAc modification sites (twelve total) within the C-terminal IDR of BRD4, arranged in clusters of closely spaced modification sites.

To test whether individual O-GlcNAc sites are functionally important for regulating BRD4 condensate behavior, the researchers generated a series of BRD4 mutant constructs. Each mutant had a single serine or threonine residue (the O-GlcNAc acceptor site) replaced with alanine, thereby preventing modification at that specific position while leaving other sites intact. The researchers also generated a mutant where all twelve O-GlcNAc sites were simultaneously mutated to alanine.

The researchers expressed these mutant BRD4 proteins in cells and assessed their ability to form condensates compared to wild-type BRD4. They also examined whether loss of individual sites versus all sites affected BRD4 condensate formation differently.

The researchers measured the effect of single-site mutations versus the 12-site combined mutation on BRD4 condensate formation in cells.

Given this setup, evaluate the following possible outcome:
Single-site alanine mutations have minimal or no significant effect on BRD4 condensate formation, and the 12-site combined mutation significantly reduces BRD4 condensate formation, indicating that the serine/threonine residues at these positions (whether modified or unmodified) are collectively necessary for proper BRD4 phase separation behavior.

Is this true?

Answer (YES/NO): NO